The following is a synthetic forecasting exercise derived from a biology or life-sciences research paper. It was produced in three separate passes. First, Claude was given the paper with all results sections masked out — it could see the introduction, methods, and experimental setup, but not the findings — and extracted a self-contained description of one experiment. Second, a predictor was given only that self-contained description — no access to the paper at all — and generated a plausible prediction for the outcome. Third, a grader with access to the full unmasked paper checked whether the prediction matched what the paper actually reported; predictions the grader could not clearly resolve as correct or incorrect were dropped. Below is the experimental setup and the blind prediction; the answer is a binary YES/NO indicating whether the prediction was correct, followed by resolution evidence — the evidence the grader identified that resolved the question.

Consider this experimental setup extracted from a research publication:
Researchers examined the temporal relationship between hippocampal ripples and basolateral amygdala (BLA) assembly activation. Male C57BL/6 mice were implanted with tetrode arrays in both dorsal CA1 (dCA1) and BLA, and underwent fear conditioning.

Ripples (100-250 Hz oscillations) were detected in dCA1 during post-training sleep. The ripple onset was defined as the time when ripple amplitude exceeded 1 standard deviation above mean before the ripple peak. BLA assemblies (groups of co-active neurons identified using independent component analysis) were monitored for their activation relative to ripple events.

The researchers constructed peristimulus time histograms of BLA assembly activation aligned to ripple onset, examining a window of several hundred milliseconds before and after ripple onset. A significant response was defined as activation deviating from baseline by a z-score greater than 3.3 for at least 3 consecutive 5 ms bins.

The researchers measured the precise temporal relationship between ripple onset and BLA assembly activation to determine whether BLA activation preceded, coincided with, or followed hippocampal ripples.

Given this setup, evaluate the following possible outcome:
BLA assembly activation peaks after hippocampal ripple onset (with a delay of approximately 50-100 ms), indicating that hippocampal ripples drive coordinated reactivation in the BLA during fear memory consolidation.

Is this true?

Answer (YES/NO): NO